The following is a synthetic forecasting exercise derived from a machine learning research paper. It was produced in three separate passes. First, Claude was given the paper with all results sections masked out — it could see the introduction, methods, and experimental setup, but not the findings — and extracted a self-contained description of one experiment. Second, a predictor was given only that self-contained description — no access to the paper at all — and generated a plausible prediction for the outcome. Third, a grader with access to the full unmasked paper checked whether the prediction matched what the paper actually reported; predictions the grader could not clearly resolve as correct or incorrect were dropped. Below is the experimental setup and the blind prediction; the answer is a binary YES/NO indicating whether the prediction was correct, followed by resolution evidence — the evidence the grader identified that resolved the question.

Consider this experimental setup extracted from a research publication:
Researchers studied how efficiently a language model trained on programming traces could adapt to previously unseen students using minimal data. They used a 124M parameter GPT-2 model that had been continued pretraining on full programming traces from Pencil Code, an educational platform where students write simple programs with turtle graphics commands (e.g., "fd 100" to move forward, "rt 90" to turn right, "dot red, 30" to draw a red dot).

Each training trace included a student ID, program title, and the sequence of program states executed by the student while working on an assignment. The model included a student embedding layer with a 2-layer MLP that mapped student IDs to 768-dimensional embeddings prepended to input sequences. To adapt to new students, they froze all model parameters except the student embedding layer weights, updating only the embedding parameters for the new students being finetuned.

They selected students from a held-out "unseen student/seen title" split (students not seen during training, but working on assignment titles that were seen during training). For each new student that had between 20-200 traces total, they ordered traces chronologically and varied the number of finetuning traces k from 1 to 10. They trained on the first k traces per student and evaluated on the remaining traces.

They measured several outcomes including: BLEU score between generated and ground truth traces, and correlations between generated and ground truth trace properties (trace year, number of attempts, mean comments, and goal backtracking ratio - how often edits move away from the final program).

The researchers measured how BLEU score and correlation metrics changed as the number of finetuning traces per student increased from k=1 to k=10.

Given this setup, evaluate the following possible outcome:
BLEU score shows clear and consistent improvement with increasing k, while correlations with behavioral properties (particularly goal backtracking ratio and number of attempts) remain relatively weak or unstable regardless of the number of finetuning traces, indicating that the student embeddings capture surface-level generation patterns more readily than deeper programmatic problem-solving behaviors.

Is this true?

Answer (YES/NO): NO